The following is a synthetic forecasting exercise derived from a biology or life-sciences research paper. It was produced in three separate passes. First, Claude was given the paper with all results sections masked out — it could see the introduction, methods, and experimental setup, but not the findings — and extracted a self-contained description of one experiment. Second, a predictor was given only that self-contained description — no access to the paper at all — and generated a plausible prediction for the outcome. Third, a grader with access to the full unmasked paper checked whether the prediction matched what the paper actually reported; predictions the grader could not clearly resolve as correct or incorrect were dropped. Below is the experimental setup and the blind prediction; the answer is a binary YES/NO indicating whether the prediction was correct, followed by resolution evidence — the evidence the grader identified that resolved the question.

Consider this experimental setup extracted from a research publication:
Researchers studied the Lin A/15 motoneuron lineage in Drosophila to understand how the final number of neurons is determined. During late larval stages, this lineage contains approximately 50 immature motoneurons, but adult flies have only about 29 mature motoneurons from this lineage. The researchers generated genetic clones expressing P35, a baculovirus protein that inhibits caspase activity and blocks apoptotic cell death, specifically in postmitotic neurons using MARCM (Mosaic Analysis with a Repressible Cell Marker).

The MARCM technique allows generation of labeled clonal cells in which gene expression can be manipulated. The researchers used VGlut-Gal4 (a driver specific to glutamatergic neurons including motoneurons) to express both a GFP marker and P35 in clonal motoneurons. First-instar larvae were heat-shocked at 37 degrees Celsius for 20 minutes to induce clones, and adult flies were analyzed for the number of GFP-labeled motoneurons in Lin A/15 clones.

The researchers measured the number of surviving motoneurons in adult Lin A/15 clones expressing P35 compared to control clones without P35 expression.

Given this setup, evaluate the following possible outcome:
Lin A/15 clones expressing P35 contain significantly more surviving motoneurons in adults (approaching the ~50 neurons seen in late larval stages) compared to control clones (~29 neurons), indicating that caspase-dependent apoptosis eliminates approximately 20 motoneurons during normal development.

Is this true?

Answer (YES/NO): NO